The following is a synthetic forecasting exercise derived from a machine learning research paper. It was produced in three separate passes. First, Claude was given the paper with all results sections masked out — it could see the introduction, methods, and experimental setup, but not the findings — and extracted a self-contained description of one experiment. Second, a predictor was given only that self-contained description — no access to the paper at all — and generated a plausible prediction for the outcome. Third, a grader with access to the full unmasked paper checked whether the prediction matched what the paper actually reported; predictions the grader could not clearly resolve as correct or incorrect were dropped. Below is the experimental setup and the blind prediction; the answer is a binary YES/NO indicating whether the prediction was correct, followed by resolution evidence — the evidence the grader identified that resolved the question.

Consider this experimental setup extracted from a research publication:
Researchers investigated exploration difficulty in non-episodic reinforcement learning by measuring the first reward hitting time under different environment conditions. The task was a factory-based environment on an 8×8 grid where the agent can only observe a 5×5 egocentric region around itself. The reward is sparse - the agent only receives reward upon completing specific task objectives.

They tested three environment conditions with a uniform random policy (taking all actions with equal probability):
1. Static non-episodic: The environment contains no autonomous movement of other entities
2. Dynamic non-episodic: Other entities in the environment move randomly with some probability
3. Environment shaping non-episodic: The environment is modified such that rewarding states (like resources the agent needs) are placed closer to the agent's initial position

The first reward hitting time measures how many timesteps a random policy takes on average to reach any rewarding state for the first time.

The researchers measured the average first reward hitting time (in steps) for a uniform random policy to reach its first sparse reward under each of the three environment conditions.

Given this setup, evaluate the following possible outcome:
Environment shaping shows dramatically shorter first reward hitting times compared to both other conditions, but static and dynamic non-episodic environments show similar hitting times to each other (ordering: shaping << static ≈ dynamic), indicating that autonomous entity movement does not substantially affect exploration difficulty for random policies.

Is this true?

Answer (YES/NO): NO